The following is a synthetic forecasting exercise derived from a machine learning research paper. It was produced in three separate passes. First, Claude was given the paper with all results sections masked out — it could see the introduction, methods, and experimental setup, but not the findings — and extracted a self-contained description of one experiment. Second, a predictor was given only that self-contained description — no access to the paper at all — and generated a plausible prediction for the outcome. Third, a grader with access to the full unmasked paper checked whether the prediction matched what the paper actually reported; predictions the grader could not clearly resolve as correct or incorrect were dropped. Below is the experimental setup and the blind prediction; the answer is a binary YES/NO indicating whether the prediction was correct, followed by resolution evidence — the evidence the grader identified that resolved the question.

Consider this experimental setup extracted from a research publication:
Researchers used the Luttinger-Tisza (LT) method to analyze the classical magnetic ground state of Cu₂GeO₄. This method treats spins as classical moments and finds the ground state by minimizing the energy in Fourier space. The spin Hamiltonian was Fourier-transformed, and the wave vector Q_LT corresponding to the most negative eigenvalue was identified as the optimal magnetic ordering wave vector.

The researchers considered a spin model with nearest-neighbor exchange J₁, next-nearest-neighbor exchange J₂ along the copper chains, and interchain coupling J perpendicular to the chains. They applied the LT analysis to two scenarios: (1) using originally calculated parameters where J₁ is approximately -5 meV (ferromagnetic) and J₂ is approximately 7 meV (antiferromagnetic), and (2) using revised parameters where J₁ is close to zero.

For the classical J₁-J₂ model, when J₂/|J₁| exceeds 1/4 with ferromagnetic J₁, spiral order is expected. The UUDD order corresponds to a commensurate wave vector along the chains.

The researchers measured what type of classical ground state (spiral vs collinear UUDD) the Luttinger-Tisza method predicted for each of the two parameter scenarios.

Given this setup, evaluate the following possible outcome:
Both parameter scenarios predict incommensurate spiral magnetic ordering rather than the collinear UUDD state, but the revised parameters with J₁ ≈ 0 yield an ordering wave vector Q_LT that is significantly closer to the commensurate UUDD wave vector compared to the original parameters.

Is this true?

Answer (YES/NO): NO